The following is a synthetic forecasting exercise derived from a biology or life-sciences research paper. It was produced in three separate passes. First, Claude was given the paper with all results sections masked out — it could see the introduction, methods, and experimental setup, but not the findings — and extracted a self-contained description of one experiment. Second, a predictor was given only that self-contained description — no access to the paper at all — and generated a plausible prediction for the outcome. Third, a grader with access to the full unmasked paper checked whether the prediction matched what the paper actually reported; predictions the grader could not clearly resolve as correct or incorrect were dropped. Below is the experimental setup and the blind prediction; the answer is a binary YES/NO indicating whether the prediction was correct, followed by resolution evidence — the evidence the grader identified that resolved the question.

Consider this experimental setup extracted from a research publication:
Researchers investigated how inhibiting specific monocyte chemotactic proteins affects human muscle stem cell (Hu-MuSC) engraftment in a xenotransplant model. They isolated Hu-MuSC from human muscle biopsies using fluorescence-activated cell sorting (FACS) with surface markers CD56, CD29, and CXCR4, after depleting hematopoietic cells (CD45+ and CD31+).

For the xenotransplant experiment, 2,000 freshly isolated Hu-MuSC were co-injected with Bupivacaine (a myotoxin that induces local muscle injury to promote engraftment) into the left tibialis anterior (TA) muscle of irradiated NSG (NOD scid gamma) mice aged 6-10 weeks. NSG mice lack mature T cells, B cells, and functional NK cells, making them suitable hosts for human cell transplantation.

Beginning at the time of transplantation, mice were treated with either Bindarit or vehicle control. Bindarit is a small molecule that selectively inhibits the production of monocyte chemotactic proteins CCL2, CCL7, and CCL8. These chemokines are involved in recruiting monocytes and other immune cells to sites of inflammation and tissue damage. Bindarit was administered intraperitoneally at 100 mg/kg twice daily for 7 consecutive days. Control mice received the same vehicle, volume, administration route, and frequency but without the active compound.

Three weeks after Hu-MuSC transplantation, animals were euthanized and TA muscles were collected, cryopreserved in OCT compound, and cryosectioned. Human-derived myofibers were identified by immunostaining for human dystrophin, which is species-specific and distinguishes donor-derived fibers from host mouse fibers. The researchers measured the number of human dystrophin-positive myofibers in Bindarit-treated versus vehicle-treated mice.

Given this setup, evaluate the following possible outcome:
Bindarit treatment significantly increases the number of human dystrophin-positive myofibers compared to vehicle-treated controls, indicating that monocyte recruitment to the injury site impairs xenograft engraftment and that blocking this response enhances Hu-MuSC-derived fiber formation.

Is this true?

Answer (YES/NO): YES